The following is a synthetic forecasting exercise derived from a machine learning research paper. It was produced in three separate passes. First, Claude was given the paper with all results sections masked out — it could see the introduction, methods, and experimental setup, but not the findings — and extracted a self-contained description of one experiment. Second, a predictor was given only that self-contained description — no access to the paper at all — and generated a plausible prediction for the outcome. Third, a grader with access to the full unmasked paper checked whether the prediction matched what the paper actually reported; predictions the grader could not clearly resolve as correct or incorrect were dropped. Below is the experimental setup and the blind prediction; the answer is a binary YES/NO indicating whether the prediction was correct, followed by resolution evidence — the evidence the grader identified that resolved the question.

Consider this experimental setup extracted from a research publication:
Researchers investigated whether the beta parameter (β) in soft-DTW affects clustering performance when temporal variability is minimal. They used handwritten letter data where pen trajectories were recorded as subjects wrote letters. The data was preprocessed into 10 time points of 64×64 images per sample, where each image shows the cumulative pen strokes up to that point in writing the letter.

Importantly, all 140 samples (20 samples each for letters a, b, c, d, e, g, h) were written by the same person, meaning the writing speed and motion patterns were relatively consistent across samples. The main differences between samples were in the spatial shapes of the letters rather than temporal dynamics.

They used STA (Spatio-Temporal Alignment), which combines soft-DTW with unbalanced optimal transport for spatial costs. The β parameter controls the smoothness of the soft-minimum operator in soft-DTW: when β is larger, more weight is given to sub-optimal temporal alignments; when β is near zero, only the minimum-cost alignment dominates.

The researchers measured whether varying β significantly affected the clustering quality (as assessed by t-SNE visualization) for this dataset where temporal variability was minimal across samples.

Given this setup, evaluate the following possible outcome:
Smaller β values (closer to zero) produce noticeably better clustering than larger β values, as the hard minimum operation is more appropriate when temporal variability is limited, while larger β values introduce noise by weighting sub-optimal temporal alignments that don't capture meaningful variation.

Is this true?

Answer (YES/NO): NO